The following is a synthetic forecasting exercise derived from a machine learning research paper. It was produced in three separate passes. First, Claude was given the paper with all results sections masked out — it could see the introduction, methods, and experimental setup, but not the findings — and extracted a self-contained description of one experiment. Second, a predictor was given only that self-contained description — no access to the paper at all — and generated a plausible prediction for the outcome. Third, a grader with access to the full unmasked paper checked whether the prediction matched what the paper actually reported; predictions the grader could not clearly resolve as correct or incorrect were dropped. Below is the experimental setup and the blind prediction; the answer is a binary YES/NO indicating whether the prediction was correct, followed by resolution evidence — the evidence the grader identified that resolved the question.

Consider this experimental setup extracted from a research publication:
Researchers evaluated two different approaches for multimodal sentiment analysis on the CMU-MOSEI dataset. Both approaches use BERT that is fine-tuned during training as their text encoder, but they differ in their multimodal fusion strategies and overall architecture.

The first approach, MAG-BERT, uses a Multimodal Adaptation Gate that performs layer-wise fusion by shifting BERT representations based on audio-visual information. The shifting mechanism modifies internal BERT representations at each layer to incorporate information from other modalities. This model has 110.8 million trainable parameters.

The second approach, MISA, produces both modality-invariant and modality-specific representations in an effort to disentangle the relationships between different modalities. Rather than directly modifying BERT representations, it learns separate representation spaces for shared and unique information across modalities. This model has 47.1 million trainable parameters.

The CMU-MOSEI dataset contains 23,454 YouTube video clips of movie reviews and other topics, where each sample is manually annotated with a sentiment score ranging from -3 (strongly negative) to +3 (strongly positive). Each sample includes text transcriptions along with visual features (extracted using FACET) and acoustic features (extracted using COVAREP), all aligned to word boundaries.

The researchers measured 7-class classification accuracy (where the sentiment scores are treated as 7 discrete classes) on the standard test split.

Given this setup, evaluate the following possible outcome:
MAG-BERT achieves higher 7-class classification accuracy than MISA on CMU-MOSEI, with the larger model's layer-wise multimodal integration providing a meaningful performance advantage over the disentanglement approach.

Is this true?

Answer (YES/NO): NO